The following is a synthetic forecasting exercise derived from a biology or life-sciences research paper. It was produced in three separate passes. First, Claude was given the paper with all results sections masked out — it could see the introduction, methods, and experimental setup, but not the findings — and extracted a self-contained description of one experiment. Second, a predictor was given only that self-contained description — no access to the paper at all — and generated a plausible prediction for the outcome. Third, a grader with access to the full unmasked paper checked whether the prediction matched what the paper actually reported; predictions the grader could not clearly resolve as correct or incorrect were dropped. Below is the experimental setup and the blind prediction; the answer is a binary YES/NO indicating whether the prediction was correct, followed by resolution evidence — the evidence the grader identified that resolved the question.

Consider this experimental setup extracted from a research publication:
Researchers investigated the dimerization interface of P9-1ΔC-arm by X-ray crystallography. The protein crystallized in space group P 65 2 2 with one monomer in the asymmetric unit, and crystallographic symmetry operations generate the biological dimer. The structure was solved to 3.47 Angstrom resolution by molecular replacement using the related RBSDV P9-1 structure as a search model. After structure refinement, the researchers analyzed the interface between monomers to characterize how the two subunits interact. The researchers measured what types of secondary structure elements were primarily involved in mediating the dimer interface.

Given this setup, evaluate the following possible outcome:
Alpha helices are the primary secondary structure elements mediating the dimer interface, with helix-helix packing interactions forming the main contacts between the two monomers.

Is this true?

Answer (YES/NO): YES